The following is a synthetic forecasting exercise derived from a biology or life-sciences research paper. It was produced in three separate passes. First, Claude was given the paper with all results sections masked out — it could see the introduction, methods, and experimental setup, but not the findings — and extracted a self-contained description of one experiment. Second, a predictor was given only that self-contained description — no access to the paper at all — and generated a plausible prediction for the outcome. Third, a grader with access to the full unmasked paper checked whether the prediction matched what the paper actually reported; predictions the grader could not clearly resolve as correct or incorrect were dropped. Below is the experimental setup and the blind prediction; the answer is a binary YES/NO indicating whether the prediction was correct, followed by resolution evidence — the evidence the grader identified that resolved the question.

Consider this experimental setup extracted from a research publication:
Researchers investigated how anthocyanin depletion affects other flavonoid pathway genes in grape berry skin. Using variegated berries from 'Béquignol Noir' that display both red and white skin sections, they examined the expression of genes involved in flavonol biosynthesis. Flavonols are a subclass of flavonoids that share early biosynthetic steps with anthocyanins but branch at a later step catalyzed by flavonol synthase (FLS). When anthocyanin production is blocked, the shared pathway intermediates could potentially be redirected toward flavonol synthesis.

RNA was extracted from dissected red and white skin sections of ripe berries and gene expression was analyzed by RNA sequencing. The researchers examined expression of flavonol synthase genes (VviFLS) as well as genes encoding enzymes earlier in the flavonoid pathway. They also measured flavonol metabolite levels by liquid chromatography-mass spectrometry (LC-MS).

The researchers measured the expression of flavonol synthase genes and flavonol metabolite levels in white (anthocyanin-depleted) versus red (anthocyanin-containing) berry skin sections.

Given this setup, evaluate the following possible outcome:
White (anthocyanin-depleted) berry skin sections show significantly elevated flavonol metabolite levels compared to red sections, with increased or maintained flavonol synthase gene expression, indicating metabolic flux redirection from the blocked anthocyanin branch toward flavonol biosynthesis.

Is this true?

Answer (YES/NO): YES